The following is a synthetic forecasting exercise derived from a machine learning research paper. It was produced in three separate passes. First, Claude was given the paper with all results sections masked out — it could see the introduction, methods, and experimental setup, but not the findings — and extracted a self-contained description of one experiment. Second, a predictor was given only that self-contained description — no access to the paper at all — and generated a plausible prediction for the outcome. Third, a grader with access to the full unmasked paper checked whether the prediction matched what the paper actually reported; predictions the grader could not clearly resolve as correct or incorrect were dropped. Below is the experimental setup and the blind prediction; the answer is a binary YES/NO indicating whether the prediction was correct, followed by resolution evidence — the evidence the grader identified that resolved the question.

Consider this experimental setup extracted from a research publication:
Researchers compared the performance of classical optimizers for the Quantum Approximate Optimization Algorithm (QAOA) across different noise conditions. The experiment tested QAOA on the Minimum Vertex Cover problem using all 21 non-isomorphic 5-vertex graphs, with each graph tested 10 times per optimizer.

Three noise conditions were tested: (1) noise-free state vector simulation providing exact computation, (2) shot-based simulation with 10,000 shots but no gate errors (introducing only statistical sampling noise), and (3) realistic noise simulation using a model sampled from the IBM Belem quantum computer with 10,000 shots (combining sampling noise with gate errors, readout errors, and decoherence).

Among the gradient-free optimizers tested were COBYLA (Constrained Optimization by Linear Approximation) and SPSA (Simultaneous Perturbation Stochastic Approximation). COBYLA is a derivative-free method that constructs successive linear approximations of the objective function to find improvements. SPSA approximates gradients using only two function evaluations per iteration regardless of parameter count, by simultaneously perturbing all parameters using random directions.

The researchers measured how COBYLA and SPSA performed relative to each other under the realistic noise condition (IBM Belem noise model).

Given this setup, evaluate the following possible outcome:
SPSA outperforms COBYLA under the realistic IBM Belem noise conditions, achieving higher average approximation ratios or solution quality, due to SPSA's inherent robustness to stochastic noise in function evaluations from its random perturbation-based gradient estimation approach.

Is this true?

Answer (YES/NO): YES